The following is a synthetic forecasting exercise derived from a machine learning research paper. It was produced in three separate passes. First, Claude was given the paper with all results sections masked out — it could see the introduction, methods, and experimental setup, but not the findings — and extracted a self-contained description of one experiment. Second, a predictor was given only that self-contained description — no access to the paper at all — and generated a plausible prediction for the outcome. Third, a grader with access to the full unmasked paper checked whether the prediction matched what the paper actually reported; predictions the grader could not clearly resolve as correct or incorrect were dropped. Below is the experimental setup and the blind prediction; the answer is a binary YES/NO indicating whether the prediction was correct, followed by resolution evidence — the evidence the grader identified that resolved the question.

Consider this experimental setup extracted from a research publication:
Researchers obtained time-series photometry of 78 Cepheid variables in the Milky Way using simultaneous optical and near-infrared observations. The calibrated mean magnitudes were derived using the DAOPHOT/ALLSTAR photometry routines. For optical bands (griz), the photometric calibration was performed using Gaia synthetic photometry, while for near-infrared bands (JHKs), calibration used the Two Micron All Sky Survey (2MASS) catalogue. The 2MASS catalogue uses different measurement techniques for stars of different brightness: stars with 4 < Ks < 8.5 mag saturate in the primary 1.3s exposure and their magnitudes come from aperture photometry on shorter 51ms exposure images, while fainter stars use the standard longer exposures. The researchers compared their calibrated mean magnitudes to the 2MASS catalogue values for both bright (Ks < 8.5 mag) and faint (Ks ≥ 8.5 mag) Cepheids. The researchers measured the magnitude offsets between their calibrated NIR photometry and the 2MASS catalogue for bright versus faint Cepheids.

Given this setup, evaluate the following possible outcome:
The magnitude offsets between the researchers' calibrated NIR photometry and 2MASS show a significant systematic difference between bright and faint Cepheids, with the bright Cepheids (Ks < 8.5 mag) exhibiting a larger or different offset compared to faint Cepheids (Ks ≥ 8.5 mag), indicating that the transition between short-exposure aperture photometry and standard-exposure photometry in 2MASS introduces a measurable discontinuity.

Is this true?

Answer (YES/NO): YES